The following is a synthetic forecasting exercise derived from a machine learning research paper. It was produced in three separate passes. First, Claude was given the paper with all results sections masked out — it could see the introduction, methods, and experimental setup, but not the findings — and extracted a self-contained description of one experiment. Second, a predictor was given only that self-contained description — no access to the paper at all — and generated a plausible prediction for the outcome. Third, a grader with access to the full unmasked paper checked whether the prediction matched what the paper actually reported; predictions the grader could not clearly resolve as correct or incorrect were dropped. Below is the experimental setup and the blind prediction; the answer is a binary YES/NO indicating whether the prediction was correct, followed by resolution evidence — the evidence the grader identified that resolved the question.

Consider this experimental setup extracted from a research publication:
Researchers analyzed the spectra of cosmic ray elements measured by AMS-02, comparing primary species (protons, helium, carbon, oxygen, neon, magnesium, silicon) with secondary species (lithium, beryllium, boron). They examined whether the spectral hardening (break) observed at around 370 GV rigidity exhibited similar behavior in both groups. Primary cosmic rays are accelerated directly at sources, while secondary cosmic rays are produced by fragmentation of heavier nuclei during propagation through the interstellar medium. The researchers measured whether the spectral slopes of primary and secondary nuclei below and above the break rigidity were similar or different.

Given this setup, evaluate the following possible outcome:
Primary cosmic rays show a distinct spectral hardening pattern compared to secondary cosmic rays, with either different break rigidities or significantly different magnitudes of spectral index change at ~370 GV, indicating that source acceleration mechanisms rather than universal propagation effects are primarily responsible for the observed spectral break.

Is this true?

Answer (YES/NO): NO